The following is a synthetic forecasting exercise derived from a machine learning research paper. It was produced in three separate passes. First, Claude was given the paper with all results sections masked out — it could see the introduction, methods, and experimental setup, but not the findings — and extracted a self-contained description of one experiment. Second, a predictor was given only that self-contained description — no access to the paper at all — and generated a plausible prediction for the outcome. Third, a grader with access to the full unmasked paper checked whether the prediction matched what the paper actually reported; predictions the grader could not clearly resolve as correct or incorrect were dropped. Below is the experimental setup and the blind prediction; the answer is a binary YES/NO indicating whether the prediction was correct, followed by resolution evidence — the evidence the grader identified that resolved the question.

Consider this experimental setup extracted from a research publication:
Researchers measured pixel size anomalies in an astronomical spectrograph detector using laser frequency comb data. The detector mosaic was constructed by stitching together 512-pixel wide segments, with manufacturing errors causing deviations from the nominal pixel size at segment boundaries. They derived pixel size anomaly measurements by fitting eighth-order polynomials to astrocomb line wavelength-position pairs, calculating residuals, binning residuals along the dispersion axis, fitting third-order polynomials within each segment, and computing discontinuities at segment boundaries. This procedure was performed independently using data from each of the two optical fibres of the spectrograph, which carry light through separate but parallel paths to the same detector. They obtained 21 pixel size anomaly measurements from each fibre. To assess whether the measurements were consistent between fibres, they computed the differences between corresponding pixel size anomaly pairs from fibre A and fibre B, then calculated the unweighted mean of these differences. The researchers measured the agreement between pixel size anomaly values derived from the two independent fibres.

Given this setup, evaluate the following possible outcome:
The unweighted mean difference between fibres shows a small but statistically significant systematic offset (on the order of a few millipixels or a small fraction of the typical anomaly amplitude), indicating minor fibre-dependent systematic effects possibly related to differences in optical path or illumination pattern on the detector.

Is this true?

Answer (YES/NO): NO